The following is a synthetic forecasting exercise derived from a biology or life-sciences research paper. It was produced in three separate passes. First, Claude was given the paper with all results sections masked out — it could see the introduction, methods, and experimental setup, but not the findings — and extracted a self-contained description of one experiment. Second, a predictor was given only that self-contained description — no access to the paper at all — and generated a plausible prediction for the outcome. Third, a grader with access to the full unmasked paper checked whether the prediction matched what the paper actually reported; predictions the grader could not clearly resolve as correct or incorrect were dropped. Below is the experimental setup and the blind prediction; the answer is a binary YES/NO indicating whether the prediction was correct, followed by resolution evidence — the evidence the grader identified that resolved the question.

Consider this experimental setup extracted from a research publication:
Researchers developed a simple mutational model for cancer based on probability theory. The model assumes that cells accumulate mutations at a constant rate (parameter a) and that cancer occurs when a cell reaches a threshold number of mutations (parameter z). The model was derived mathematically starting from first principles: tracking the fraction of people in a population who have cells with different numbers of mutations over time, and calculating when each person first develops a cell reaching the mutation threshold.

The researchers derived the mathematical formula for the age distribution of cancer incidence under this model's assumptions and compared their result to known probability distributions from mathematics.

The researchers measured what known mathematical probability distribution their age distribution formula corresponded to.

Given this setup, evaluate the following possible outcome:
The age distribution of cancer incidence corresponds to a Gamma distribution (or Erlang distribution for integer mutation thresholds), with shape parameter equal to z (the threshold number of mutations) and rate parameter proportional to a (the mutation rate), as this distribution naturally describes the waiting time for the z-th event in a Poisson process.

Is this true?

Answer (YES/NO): YES